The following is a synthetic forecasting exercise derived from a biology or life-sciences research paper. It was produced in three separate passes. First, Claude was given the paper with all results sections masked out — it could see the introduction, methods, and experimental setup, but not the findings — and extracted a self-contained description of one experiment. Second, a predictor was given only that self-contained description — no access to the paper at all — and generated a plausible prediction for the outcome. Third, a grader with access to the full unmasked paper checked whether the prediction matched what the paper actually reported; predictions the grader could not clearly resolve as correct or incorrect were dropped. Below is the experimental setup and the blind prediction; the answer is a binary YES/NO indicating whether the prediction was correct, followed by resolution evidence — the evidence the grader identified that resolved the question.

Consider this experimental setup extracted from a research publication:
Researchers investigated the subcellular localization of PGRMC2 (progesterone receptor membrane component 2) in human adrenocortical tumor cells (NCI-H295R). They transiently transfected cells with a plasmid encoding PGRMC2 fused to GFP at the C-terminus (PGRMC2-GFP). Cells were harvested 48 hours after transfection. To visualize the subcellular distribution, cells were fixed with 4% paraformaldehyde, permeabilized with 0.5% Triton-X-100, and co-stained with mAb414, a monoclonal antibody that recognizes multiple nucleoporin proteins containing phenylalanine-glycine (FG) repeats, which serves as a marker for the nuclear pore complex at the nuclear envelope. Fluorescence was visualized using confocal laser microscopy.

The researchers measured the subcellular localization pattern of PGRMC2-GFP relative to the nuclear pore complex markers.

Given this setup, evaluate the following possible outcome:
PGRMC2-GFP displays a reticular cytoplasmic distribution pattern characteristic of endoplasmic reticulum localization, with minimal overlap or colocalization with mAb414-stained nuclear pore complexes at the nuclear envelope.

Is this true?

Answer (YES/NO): NO